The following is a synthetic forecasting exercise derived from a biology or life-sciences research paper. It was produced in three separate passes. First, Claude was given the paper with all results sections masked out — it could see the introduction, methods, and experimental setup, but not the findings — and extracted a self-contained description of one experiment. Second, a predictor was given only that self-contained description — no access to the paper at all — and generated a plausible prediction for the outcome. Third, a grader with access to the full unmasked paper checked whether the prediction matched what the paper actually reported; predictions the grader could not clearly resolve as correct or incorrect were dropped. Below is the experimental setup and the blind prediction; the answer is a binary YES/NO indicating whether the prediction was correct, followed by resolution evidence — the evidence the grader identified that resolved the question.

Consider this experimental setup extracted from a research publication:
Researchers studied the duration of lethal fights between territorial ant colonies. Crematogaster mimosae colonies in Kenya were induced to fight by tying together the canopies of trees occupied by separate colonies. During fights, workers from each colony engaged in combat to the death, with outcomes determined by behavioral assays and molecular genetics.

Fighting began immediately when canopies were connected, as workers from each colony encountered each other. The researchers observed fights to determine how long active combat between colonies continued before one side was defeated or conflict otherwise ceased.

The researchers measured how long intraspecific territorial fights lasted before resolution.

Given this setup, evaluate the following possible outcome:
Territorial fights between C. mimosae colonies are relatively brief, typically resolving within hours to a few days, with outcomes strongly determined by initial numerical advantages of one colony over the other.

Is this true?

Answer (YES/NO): YES